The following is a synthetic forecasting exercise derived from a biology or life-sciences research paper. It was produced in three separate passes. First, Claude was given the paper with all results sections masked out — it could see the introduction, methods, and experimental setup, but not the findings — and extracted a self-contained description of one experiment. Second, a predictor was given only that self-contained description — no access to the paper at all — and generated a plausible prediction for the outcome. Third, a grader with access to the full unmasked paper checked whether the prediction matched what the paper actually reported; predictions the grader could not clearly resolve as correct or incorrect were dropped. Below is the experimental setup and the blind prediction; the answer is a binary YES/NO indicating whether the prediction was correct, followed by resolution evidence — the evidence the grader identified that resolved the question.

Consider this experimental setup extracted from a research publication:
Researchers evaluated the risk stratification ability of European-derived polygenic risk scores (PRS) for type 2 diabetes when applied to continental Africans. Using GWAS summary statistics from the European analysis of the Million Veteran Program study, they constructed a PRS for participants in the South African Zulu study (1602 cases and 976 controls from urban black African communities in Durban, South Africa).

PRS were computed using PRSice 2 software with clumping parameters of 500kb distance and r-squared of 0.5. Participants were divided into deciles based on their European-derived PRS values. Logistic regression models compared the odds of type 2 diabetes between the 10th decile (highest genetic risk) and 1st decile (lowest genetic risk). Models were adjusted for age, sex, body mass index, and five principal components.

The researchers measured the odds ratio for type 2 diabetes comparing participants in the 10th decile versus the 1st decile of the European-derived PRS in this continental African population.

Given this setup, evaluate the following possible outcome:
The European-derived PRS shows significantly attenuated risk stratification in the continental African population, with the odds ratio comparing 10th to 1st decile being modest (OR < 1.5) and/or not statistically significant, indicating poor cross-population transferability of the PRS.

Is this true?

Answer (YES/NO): NO